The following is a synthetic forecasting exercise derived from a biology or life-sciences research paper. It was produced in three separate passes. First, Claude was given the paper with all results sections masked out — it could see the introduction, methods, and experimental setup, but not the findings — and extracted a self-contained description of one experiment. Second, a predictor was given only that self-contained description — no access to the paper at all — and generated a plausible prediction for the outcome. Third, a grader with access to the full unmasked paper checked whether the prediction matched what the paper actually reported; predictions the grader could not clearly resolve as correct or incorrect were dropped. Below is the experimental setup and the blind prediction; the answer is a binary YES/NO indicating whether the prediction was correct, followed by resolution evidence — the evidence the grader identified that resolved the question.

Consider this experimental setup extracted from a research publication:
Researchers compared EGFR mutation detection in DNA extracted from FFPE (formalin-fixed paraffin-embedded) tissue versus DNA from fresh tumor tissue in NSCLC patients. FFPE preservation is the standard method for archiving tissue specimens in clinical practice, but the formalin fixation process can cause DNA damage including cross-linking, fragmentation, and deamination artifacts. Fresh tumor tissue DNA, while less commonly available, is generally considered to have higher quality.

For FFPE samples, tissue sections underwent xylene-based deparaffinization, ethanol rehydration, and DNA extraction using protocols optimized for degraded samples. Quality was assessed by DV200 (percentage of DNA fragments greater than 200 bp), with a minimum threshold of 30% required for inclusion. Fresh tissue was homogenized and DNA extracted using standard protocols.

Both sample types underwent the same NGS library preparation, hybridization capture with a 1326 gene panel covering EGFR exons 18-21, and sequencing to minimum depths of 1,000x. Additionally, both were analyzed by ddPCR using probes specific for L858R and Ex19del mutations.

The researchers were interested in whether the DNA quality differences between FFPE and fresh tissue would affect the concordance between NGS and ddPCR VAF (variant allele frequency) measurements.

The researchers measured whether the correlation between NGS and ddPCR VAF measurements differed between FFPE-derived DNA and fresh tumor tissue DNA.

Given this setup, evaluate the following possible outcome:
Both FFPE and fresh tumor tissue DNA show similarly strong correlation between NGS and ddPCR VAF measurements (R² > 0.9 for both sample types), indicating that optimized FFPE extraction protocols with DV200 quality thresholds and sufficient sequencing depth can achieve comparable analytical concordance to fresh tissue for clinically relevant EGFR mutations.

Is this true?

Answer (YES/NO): YES